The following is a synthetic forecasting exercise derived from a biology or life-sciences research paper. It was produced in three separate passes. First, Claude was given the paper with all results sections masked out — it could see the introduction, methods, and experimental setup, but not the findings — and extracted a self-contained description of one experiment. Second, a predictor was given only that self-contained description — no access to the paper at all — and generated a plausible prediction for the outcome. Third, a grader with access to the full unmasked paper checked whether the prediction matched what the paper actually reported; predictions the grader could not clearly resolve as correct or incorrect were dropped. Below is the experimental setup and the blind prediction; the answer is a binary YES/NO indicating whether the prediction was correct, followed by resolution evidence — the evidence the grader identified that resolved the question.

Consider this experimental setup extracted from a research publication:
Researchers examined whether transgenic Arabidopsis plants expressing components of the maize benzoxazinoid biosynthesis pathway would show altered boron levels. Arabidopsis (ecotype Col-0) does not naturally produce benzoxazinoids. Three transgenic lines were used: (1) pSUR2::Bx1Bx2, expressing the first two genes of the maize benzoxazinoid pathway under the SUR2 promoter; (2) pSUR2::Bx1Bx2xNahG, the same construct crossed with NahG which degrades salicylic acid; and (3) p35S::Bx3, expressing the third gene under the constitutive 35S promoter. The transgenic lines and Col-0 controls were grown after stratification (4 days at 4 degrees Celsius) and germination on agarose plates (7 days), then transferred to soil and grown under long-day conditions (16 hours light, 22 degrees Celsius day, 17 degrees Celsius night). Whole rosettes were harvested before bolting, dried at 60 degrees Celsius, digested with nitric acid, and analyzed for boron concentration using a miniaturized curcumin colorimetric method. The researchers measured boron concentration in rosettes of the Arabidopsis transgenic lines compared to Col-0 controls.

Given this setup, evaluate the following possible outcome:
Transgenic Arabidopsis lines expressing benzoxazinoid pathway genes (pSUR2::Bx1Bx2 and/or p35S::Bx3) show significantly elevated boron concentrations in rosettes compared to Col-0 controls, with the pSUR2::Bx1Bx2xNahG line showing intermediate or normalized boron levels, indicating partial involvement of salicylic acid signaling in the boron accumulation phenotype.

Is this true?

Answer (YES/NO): NO